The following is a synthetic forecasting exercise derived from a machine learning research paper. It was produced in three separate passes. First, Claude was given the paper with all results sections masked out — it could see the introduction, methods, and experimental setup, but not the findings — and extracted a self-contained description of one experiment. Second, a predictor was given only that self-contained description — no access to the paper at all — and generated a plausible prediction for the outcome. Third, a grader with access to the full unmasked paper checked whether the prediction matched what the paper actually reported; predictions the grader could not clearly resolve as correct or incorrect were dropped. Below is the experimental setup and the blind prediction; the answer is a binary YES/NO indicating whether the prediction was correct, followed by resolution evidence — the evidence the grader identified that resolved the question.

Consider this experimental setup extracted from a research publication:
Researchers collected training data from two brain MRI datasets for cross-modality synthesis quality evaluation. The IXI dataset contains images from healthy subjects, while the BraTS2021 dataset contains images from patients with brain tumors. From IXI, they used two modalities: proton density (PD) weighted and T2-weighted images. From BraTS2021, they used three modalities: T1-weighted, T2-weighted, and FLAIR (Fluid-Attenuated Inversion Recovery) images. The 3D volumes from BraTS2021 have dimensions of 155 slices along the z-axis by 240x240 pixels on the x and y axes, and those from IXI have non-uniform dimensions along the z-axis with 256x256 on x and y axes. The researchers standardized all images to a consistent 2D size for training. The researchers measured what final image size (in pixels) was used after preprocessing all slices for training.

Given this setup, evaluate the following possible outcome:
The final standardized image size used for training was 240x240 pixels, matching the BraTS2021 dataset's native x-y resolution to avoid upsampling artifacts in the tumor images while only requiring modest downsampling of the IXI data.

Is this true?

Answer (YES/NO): NO